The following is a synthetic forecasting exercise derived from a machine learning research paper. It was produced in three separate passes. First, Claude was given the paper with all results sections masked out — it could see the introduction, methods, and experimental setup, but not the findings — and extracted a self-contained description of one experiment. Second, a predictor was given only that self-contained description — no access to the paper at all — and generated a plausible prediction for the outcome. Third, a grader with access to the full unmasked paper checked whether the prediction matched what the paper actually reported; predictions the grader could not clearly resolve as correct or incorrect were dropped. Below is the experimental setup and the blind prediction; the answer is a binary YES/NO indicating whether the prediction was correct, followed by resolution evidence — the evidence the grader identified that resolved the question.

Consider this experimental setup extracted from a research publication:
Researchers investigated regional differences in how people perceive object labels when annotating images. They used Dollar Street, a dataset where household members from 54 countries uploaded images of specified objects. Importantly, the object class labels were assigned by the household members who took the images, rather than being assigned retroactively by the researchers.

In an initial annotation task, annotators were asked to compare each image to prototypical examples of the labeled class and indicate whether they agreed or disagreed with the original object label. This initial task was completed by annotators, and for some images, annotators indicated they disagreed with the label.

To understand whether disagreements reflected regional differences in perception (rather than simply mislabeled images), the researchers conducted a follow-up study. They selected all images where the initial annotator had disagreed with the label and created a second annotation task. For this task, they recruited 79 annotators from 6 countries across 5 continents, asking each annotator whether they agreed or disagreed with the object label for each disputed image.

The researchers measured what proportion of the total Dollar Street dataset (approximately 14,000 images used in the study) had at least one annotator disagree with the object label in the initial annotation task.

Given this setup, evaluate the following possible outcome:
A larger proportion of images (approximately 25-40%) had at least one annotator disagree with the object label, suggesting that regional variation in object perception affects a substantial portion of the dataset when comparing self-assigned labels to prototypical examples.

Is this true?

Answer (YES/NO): NO